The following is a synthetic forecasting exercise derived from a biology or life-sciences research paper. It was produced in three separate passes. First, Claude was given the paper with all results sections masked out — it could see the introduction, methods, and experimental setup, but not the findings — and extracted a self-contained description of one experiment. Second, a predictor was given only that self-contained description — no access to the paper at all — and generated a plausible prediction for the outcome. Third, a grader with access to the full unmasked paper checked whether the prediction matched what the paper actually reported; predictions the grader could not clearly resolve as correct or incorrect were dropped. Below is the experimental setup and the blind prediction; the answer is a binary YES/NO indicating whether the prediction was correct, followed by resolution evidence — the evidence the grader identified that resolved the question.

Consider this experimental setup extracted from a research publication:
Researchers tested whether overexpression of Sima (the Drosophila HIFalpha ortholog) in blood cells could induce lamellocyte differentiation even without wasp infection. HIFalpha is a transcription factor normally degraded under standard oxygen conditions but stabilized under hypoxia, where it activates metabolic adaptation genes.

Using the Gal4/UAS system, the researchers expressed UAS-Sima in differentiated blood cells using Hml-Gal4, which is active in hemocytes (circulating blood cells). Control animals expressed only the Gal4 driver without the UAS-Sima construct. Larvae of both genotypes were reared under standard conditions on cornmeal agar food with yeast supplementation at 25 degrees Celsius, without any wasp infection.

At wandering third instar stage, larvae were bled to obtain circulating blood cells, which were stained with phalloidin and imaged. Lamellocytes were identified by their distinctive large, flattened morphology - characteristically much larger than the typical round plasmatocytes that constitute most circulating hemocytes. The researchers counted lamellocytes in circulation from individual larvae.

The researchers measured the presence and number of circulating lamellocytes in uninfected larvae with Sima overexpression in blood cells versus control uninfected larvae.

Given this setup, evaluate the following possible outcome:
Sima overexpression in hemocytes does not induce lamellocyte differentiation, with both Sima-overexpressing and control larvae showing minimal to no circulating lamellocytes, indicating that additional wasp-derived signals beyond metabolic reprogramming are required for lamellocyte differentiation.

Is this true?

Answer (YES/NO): NO